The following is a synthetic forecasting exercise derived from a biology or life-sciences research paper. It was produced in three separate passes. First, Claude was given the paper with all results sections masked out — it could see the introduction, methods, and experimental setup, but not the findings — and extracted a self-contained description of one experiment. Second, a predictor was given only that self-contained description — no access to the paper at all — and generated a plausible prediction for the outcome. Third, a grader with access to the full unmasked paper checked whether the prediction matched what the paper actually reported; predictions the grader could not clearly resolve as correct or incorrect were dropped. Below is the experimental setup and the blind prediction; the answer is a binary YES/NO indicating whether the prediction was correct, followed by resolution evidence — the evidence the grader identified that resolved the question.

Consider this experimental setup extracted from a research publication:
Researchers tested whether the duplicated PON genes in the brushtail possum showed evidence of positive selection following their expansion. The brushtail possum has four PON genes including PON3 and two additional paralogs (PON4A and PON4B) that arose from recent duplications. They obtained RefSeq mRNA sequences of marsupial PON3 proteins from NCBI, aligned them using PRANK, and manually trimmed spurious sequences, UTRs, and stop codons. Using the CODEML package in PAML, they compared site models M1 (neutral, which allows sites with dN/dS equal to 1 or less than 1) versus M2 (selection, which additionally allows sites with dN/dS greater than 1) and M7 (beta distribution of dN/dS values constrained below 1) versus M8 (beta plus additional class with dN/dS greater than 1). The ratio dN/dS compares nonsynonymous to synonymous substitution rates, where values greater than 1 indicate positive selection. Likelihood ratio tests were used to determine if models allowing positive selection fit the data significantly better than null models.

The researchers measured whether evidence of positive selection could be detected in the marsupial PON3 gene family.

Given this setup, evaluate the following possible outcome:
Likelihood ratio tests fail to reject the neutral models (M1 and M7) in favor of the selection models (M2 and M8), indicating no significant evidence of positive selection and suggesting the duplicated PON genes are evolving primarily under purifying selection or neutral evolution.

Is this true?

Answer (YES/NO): YES